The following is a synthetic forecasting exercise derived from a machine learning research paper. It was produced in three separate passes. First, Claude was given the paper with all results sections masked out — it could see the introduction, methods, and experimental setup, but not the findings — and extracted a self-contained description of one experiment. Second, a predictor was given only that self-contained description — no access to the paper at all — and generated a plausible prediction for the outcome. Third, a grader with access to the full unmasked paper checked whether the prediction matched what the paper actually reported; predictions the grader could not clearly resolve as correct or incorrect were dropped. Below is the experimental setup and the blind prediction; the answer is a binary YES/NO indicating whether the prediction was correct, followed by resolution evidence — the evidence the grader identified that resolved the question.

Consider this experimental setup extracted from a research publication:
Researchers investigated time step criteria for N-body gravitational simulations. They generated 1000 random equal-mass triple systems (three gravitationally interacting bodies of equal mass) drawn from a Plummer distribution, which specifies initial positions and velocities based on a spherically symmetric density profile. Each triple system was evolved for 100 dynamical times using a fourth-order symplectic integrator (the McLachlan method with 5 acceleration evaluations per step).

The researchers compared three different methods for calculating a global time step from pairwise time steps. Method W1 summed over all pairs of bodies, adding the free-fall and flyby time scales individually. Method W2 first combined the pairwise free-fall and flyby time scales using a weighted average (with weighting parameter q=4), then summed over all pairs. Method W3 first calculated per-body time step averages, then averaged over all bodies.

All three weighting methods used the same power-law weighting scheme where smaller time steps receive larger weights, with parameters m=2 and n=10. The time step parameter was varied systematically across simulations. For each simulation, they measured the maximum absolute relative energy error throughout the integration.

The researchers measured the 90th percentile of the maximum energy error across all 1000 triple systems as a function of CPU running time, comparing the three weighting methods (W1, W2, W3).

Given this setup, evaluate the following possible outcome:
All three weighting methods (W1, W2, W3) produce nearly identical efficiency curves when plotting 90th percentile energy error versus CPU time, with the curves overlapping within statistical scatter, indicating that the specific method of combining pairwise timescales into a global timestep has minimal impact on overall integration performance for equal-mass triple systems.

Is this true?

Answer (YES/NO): YES